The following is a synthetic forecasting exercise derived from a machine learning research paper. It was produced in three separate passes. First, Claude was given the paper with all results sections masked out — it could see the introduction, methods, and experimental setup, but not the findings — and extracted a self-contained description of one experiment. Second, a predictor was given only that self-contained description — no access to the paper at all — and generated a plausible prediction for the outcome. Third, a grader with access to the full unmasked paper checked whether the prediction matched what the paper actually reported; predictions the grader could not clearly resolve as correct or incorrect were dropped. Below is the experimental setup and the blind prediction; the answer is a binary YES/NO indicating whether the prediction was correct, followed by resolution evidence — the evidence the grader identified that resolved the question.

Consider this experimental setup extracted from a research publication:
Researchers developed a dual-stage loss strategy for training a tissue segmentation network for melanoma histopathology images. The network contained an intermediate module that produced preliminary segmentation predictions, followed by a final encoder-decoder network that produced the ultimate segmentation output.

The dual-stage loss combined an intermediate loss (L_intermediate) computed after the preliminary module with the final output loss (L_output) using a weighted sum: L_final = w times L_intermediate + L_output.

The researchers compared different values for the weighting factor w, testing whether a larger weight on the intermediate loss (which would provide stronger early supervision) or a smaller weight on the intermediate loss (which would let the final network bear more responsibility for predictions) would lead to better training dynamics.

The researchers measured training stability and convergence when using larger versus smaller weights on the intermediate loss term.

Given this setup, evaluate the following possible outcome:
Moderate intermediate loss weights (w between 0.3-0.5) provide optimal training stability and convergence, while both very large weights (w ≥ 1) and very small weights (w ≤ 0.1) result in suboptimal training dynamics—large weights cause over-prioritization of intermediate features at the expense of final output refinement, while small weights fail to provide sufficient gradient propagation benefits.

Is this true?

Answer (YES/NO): NO